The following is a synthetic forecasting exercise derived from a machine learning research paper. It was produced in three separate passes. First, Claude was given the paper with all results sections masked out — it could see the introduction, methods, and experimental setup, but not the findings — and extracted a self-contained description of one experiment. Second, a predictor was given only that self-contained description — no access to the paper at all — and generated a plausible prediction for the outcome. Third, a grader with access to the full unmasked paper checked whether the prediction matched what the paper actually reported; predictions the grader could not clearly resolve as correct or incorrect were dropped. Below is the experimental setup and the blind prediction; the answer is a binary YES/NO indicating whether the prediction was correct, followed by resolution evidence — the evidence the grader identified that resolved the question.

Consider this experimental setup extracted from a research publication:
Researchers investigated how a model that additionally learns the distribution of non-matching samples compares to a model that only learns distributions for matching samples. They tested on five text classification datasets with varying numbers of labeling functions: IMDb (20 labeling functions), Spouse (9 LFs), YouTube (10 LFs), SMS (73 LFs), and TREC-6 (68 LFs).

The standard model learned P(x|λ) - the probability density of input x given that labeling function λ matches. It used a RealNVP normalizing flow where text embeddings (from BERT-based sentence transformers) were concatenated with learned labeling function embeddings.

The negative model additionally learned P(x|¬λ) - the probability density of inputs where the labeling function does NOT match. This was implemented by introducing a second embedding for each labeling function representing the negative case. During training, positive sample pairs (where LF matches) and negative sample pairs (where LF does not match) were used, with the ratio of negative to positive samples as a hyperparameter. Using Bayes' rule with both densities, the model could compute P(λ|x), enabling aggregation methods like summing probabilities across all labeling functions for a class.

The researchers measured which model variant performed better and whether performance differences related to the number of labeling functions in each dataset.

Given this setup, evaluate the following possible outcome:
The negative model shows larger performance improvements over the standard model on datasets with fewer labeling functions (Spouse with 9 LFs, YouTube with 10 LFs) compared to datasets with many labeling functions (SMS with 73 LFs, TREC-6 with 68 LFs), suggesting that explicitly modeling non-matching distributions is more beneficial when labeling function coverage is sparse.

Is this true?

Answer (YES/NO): NO